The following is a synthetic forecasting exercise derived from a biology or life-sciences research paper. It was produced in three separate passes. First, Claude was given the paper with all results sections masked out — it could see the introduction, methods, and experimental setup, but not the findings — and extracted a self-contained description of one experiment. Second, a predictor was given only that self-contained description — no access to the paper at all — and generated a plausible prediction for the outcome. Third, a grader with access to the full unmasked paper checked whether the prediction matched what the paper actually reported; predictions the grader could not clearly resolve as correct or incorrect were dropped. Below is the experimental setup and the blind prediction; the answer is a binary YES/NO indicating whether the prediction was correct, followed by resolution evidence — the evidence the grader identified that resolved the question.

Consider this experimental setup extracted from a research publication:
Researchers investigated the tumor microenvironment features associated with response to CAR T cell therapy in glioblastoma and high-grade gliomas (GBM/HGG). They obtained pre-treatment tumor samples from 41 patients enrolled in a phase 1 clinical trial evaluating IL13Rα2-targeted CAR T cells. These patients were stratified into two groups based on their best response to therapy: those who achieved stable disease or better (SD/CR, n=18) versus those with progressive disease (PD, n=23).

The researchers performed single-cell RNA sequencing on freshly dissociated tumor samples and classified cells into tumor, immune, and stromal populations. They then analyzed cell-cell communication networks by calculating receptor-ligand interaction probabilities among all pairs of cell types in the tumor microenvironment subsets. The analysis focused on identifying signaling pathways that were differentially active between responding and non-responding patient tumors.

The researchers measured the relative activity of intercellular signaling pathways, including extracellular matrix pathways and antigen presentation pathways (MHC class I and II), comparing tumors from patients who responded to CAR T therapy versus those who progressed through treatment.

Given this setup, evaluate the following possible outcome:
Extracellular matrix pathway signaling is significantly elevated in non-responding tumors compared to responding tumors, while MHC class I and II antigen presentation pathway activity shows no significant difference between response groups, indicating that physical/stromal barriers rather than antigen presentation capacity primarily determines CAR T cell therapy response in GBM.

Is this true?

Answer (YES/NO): NO